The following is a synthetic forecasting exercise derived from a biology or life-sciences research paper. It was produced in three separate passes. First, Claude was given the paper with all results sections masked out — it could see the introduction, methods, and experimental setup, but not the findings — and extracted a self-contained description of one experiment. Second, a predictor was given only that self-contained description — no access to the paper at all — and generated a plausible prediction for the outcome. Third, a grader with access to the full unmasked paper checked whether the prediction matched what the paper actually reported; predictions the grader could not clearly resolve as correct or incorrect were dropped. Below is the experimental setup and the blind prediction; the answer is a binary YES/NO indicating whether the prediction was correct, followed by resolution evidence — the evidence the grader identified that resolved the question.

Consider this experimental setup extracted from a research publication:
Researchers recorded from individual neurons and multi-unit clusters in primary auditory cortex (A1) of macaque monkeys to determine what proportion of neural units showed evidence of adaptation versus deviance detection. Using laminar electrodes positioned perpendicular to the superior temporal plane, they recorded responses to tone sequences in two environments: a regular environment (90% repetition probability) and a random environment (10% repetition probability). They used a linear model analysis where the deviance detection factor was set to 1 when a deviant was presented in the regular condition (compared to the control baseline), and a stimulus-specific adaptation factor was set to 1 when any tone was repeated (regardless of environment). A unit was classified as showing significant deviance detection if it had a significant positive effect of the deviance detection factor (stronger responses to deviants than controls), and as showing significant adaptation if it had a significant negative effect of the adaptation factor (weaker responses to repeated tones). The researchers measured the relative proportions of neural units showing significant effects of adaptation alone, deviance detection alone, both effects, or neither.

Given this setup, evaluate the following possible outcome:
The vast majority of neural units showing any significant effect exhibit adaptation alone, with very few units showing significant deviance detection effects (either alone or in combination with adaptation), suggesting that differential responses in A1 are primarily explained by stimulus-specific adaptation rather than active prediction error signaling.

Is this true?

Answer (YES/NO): NO